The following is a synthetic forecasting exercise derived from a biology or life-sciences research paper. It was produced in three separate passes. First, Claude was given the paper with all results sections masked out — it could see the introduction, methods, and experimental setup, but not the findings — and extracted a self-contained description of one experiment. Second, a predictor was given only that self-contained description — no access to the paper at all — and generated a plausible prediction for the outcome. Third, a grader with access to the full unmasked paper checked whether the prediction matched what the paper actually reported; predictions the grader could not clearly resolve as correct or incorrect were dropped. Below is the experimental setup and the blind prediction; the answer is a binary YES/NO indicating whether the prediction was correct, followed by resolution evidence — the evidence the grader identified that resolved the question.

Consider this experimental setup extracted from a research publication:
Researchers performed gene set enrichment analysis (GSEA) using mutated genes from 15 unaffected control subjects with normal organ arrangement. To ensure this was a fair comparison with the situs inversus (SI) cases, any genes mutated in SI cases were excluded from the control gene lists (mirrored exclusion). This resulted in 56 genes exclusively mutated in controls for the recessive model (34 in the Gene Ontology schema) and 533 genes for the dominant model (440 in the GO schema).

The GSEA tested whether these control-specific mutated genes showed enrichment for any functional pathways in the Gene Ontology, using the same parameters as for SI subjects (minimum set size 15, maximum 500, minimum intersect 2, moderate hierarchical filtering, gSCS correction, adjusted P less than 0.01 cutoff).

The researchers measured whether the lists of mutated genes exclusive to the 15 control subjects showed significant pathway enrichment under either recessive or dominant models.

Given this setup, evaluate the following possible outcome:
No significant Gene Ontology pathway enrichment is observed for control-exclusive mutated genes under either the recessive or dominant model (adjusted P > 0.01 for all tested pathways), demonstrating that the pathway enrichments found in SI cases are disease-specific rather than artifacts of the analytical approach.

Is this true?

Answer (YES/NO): YES